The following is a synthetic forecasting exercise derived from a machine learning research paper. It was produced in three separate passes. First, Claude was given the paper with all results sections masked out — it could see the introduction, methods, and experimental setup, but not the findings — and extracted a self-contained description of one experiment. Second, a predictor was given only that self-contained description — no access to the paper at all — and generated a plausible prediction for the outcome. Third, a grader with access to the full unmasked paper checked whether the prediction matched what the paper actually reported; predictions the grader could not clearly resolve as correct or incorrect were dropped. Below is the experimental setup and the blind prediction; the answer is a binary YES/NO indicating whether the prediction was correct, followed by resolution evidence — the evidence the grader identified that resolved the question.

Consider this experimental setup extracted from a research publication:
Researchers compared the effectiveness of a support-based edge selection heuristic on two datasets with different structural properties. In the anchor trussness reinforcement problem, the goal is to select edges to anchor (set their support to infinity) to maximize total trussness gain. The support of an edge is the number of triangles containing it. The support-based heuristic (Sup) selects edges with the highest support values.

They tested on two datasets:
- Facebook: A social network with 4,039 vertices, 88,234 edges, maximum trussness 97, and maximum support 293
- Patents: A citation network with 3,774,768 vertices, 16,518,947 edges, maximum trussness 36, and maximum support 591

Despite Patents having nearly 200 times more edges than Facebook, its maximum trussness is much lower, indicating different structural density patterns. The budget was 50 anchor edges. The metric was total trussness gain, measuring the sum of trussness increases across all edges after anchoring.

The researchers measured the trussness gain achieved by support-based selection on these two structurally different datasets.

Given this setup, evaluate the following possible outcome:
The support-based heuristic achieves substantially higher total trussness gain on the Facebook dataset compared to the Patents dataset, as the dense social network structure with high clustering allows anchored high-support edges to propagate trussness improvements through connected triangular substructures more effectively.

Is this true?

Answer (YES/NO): YES